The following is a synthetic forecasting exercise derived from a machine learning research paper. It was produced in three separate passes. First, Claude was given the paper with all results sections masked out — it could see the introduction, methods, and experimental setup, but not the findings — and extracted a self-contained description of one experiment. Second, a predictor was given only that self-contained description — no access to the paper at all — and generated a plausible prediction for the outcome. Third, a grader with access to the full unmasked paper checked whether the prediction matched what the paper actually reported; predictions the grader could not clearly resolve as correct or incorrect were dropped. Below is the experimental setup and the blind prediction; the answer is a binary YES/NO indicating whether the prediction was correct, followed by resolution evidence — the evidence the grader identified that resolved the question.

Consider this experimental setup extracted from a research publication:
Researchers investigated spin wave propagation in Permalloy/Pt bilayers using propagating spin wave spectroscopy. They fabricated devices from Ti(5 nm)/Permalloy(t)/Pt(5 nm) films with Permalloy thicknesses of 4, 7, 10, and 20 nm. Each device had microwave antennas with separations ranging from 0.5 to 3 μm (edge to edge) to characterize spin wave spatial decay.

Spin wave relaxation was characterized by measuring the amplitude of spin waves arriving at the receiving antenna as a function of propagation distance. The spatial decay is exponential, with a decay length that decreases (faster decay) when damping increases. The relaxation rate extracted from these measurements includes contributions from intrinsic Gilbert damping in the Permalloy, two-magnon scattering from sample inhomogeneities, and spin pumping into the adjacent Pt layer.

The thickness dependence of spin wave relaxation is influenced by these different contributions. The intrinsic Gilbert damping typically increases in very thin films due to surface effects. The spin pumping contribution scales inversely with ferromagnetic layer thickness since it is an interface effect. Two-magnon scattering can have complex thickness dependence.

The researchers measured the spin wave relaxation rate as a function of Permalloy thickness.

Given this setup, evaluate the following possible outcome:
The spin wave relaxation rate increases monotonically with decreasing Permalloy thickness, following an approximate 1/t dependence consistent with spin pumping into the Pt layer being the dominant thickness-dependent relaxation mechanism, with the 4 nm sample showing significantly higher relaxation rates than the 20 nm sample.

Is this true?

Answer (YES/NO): YES